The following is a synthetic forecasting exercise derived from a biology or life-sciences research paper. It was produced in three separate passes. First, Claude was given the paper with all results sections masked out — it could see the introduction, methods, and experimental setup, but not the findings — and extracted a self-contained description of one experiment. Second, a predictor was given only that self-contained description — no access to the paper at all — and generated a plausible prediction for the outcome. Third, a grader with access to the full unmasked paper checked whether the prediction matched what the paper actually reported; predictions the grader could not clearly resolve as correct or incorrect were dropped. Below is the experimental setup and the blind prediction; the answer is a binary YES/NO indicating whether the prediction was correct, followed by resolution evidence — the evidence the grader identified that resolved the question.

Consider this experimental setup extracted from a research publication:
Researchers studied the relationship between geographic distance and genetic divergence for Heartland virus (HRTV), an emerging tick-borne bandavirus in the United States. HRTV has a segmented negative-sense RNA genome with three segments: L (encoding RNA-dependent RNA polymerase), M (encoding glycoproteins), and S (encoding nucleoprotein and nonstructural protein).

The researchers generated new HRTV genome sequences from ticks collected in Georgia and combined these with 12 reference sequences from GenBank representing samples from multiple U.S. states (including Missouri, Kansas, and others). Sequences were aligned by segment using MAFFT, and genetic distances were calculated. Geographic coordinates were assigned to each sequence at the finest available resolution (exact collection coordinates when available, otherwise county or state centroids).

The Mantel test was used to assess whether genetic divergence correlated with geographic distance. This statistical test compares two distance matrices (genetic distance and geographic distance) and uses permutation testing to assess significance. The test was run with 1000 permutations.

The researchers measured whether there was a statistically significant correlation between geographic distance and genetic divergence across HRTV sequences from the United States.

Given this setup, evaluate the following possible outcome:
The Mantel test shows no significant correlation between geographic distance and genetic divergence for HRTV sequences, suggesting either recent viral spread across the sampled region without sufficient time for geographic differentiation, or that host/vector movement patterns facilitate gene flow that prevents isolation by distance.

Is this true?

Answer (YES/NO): NO